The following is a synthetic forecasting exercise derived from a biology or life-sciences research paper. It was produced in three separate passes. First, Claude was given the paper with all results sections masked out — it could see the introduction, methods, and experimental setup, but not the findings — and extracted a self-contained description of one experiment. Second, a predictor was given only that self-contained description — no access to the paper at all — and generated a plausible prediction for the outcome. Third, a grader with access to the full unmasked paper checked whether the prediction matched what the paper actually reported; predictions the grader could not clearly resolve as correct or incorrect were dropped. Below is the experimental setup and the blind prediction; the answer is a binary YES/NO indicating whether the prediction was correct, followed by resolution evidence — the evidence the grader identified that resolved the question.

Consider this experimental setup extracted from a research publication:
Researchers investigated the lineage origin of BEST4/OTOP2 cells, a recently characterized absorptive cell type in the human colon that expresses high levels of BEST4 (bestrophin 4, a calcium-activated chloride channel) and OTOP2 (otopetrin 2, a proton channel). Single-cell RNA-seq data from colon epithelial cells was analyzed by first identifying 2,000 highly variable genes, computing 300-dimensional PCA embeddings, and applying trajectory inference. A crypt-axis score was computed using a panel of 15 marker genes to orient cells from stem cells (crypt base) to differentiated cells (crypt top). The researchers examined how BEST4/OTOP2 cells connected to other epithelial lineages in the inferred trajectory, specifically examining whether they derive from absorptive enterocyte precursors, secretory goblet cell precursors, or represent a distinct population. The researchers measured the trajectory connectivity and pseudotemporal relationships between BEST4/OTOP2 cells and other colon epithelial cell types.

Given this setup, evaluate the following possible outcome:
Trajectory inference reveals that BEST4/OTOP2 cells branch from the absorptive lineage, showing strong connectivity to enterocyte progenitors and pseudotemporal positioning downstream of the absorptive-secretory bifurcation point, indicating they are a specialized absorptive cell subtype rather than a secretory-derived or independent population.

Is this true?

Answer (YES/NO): YES